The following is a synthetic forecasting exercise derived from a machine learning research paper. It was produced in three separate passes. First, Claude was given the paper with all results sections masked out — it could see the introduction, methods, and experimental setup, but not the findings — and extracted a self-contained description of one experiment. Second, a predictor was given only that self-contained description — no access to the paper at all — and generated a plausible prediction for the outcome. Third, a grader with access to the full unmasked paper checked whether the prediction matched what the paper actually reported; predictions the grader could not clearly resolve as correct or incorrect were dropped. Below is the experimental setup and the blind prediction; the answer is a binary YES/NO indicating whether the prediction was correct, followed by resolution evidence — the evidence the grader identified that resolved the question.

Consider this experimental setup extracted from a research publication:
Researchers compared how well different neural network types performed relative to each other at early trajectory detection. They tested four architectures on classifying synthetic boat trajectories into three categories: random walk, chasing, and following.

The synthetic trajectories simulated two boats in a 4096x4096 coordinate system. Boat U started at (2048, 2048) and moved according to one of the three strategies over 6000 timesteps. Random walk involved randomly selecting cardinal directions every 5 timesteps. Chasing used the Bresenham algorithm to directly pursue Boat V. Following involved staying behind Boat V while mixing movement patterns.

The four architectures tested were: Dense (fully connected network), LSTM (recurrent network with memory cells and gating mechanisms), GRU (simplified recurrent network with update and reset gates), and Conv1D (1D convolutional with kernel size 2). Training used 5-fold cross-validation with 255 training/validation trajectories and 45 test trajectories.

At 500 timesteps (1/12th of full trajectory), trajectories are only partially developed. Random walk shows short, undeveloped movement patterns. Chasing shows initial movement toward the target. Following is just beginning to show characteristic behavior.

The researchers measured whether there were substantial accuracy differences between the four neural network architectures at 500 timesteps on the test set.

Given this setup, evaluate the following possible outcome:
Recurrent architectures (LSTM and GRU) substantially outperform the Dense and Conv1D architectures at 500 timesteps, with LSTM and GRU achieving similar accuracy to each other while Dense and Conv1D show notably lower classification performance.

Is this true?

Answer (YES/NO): NO